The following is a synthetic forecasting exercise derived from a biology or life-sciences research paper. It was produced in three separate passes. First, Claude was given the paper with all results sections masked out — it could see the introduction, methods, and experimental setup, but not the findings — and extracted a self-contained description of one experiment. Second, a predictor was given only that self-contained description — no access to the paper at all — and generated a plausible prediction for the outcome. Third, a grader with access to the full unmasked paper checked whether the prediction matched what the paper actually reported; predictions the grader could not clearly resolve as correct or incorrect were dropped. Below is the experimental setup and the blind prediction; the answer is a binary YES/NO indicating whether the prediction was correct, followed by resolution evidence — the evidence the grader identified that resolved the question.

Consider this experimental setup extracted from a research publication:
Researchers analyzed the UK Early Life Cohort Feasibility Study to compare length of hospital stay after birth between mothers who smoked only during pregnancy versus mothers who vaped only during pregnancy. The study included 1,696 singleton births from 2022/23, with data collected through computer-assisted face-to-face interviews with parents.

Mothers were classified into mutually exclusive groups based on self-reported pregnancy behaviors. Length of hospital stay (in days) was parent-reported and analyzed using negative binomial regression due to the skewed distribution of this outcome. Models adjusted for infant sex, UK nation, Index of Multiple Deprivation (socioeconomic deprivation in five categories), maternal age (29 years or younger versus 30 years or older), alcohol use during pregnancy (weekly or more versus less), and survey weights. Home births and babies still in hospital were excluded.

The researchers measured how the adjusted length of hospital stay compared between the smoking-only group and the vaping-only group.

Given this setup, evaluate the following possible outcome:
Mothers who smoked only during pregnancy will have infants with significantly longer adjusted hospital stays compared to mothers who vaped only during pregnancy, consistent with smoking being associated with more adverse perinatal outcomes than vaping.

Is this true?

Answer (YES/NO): NO